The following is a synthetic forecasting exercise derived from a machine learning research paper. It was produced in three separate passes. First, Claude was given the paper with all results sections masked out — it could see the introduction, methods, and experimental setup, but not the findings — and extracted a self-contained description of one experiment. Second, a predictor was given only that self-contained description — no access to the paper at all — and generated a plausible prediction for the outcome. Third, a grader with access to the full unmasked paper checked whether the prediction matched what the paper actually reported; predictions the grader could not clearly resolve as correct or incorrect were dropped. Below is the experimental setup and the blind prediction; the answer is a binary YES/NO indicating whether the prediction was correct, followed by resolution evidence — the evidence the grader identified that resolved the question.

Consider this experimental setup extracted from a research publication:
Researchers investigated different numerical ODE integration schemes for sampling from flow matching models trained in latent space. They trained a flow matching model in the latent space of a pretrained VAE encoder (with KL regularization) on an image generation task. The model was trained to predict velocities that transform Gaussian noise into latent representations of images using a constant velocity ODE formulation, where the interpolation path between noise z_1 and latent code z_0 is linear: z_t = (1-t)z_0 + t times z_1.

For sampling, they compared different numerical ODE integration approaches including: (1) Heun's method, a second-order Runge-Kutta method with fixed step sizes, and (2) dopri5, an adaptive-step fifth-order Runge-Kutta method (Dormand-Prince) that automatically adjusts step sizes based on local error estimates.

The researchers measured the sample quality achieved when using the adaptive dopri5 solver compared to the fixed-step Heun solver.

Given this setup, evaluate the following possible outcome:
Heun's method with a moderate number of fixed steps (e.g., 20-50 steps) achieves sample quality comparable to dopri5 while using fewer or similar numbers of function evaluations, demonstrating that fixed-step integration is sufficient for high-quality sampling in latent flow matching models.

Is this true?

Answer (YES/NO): YES